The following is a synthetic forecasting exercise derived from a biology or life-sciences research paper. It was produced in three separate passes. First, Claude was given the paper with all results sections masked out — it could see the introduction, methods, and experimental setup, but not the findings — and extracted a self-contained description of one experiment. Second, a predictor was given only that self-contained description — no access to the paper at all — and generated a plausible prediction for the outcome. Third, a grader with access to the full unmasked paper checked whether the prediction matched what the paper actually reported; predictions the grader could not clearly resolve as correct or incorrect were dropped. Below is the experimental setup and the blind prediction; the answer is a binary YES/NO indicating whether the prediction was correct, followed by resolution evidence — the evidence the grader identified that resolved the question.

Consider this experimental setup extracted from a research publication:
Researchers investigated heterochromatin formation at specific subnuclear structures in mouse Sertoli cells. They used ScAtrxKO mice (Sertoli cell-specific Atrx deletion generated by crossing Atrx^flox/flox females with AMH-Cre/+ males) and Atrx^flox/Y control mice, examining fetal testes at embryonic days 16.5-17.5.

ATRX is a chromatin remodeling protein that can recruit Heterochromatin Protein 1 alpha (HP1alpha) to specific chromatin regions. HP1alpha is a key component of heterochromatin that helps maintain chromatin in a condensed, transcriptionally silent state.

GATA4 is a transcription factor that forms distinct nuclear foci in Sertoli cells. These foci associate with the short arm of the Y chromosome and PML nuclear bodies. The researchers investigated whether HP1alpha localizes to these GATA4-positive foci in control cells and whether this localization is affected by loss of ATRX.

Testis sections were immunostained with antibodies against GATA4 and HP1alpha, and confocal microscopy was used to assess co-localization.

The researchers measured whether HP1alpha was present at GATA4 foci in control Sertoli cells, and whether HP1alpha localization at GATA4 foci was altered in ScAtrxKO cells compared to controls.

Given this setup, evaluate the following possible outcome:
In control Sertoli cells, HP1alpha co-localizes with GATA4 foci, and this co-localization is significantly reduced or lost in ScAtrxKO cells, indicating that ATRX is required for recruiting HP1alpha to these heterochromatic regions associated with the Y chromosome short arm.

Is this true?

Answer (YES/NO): YES